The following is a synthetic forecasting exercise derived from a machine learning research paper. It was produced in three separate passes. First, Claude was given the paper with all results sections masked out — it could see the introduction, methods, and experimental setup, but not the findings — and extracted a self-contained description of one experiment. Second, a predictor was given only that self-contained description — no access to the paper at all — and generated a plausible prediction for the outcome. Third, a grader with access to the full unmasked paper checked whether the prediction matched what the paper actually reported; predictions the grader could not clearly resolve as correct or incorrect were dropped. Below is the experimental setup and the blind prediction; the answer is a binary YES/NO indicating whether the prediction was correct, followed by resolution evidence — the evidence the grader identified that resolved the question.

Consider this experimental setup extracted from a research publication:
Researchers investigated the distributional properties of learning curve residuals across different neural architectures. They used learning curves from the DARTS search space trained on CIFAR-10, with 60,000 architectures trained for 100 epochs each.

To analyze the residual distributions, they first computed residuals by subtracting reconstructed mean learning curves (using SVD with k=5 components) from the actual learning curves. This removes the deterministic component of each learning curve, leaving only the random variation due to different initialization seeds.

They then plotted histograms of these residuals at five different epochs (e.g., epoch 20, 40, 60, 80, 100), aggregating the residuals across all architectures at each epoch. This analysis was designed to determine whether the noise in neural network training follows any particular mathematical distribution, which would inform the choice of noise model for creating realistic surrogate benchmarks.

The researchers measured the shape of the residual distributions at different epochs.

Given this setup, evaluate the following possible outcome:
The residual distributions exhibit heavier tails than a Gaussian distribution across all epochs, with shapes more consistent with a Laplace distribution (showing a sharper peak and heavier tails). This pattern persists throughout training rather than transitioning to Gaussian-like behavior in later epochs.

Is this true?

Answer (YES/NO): NO